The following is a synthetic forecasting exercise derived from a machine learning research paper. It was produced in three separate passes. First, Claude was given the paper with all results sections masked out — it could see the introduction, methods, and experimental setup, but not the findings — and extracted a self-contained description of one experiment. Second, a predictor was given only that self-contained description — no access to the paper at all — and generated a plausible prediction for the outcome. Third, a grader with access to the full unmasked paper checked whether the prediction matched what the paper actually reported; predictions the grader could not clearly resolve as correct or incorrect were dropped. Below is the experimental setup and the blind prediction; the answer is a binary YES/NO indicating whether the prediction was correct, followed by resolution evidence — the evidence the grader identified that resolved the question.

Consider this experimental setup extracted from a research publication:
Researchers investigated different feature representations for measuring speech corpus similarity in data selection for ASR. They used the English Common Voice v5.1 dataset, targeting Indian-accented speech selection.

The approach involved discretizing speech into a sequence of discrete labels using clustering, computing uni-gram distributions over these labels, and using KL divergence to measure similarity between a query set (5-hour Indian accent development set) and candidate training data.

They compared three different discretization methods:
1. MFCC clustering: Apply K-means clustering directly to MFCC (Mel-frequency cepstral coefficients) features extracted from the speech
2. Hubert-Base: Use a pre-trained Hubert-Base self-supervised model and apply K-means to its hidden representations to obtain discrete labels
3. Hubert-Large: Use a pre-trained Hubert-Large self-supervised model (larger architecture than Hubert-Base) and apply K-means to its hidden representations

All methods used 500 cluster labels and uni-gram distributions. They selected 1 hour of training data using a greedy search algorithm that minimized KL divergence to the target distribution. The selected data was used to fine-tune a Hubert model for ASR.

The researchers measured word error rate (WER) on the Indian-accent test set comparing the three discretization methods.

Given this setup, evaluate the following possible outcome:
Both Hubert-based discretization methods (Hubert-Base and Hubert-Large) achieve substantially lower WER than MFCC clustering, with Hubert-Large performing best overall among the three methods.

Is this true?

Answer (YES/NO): NO